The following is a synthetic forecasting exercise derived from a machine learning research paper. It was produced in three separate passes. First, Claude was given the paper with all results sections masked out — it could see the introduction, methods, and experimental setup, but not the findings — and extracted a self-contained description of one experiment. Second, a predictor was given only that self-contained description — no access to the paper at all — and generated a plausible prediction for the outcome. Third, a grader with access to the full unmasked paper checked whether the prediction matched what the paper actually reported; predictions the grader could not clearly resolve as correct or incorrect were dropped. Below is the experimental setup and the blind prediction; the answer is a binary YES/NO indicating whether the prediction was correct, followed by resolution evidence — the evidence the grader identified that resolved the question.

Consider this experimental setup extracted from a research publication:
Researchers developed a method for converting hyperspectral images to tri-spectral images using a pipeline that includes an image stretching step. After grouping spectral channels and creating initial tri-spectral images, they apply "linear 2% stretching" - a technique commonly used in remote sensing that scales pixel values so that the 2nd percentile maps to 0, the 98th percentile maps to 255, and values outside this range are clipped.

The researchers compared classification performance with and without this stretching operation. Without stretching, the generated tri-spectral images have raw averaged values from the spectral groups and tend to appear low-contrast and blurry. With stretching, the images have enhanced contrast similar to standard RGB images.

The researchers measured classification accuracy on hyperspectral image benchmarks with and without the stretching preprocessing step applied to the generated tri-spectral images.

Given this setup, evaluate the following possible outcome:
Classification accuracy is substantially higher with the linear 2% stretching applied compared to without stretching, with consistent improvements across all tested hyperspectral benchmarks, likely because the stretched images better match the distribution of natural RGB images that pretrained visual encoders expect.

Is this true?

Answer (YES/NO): NO